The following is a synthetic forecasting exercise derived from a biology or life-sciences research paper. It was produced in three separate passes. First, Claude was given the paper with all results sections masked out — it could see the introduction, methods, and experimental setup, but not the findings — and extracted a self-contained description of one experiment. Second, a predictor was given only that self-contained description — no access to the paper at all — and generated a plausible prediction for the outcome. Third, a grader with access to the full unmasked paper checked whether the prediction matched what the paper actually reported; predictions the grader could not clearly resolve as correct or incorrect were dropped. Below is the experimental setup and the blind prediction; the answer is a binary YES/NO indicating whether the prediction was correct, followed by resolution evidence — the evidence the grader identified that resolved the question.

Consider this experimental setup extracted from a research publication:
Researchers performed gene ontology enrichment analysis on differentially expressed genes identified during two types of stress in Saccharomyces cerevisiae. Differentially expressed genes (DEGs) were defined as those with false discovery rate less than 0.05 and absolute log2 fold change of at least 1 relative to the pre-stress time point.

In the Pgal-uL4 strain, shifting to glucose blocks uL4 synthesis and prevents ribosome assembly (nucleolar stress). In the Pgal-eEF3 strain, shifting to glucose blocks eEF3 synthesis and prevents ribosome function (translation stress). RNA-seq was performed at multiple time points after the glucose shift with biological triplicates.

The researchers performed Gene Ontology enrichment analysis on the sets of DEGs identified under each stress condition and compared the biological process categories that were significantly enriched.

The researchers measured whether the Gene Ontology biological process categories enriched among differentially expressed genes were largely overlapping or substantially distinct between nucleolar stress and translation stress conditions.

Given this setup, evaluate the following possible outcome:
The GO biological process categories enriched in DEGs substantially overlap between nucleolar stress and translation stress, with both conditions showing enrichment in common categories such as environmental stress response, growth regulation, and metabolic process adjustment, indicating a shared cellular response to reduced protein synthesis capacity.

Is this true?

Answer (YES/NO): NO